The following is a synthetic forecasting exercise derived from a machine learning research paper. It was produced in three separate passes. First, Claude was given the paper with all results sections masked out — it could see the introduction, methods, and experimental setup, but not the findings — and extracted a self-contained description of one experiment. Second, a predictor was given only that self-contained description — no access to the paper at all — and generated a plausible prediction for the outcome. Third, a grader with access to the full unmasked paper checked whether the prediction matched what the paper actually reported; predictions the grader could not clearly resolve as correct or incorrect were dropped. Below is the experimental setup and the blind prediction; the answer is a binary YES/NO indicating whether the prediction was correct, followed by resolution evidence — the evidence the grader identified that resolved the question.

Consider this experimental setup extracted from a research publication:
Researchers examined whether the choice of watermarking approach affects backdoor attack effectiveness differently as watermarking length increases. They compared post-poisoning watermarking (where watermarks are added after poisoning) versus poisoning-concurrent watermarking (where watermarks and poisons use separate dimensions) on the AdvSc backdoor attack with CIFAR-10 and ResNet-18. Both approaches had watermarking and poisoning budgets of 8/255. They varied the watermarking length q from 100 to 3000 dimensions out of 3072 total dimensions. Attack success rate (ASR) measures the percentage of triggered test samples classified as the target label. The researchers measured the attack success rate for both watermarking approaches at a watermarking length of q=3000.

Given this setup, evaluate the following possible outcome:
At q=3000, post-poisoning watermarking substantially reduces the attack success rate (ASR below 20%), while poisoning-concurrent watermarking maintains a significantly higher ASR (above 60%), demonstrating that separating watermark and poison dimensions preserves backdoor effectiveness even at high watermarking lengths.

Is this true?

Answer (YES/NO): NO